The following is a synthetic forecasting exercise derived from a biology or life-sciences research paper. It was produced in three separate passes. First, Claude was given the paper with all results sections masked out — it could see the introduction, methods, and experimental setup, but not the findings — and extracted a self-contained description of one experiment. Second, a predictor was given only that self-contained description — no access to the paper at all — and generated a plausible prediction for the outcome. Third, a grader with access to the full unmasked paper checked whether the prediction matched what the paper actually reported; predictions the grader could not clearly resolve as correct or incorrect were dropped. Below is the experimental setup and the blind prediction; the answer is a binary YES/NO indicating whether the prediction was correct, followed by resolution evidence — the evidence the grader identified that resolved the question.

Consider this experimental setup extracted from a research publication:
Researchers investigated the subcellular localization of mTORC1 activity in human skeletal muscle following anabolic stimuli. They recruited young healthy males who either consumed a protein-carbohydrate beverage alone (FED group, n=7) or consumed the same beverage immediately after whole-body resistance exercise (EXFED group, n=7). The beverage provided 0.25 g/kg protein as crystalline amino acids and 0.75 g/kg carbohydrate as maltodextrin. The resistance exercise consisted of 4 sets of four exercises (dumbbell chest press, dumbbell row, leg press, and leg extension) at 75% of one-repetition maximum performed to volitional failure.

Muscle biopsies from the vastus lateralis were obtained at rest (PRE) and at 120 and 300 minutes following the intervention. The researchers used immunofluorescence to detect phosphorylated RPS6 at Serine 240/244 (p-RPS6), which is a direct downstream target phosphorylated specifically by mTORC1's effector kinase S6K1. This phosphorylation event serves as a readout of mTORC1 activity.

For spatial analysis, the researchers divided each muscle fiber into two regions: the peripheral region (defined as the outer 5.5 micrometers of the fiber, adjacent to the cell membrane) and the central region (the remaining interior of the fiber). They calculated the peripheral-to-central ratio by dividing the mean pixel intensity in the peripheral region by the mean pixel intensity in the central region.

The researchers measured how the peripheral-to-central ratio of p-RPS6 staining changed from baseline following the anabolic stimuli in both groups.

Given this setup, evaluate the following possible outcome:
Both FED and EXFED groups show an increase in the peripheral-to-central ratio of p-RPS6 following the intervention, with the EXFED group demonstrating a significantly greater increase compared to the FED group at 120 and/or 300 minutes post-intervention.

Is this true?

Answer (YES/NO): YES